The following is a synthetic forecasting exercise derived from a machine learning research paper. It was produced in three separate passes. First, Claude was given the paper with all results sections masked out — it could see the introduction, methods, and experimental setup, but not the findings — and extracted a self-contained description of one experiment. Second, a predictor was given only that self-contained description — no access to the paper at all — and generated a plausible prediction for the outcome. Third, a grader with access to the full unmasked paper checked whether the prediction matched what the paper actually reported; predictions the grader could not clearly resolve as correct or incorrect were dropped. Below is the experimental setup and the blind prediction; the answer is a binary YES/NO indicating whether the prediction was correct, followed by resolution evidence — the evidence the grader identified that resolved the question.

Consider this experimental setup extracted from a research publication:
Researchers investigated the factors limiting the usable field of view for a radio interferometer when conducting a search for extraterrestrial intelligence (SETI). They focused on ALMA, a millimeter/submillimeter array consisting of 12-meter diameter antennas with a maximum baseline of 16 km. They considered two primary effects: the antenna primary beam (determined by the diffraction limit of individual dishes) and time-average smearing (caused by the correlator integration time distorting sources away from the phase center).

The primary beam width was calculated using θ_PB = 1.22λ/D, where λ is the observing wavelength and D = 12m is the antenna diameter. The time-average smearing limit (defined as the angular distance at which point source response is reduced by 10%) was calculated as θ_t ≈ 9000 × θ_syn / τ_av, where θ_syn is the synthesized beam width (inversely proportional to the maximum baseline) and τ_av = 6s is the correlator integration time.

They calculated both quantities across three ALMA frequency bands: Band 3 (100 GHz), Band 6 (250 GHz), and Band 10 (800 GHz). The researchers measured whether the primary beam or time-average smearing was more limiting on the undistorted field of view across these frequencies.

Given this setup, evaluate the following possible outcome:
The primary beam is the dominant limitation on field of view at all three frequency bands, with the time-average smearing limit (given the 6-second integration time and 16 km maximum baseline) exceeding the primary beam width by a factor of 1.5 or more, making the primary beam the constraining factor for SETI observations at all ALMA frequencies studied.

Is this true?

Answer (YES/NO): NO